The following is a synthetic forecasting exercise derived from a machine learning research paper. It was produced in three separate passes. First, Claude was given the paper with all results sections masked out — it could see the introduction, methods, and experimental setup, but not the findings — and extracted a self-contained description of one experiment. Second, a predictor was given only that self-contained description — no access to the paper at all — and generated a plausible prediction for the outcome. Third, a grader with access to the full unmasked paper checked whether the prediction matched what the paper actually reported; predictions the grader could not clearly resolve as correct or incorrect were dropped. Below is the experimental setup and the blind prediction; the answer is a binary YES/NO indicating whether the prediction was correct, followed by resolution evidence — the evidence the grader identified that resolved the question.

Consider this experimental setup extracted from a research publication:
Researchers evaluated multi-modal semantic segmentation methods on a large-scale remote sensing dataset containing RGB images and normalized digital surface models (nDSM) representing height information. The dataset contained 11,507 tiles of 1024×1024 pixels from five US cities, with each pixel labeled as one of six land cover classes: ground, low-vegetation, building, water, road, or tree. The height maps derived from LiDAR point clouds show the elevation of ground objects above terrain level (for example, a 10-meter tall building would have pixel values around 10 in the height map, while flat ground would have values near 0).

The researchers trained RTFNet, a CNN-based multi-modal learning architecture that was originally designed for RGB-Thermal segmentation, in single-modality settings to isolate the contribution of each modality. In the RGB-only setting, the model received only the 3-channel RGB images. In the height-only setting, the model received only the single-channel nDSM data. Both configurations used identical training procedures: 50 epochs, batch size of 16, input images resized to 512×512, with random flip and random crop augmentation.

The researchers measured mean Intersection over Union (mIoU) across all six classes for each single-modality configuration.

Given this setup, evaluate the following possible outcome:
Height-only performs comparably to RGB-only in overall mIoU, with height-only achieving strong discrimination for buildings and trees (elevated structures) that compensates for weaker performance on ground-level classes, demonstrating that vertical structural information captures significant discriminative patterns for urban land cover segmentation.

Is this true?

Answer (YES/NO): YES